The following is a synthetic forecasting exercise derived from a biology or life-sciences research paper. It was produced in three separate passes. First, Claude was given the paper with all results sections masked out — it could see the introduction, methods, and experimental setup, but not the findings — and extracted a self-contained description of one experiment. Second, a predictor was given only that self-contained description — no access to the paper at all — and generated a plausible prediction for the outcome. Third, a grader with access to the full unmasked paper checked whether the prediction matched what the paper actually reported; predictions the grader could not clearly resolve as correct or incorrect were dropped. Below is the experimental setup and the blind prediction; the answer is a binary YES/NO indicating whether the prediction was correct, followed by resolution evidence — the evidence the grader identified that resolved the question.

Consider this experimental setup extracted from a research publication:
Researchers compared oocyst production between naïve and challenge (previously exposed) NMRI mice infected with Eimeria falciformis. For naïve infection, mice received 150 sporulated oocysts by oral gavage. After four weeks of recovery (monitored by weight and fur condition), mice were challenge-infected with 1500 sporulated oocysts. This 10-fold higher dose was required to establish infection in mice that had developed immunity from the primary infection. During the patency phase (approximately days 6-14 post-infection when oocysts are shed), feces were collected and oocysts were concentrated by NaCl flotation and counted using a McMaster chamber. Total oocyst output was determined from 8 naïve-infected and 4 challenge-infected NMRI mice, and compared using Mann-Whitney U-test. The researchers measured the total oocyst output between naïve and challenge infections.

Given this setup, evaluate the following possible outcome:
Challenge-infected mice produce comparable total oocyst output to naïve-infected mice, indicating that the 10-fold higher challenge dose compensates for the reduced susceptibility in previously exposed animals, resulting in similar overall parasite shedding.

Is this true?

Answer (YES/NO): NO